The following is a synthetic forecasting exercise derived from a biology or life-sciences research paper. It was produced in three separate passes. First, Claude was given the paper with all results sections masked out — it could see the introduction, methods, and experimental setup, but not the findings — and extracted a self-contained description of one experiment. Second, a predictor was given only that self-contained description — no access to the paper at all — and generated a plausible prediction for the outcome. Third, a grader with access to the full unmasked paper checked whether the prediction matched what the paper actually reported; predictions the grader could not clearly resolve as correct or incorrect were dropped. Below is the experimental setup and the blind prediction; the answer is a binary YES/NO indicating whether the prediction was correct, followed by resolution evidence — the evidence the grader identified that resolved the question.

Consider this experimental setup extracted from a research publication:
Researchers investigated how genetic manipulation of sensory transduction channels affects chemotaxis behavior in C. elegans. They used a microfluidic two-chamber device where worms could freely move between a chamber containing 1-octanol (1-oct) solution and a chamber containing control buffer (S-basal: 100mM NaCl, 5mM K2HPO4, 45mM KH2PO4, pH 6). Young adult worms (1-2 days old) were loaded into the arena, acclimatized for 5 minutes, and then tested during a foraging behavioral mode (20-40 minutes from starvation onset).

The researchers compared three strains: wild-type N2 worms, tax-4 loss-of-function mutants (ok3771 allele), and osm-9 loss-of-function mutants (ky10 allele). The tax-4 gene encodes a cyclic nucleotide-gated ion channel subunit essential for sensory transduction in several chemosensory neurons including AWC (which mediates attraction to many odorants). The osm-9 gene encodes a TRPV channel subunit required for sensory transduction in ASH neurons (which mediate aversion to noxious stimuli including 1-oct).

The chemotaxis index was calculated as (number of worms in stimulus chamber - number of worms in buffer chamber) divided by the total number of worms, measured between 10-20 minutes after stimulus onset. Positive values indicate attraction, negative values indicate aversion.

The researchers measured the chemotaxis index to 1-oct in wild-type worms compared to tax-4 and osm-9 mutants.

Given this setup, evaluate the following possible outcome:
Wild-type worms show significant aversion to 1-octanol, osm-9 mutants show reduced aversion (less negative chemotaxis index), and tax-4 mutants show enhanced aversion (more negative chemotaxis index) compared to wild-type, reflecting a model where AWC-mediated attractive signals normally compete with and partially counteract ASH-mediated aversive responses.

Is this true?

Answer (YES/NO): NO